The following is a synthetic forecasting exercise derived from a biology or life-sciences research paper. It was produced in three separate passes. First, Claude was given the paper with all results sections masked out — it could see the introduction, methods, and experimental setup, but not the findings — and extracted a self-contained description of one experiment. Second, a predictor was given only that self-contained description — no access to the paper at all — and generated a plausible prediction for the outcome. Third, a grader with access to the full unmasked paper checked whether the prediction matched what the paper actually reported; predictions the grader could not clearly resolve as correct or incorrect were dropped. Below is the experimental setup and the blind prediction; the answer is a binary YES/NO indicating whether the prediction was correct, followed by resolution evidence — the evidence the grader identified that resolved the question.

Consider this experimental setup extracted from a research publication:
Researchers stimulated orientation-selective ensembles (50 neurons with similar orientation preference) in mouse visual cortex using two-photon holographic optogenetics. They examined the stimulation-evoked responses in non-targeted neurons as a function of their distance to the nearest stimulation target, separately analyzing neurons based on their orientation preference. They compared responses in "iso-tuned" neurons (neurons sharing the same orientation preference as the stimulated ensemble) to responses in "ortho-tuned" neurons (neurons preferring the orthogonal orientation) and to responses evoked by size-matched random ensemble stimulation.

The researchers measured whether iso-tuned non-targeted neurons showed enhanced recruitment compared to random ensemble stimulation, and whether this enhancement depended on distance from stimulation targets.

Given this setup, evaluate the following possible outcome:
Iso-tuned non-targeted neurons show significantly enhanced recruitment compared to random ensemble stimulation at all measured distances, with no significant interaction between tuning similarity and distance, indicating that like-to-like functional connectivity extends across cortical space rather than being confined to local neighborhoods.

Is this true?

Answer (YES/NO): NO